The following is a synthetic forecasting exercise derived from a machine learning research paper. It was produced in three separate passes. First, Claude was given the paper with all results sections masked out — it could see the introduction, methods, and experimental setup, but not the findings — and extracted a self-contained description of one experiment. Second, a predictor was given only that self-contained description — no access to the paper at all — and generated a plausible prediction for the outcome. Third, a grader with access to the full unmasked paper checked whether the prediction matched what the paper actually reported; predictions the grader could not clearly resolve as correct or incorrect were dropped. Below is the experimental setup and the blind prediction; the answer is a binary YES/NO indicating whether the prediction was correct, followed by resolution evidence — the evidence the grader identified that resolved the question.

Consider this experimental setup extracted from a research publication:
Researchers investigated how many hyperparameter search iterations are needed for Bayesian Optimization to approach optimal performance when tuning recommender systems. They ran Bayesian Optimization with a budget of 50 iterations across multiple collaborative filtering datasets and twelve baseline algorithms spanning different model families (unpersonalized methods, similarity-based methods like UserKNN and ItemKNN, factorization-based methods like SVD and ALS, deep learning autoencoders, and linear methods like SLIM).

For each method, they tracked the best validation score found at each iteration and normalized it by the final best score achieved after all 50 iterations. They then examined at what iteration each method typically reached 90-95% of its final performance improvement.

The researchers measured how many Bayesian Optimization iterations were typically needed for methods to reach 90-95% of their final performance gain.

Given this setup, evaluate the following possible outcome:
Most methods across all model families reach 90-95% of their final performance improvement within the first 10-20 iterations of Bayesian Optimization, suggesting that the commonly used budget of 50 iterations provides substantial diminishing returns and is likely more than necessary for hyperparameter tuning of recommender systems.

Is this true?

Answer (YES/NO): NO